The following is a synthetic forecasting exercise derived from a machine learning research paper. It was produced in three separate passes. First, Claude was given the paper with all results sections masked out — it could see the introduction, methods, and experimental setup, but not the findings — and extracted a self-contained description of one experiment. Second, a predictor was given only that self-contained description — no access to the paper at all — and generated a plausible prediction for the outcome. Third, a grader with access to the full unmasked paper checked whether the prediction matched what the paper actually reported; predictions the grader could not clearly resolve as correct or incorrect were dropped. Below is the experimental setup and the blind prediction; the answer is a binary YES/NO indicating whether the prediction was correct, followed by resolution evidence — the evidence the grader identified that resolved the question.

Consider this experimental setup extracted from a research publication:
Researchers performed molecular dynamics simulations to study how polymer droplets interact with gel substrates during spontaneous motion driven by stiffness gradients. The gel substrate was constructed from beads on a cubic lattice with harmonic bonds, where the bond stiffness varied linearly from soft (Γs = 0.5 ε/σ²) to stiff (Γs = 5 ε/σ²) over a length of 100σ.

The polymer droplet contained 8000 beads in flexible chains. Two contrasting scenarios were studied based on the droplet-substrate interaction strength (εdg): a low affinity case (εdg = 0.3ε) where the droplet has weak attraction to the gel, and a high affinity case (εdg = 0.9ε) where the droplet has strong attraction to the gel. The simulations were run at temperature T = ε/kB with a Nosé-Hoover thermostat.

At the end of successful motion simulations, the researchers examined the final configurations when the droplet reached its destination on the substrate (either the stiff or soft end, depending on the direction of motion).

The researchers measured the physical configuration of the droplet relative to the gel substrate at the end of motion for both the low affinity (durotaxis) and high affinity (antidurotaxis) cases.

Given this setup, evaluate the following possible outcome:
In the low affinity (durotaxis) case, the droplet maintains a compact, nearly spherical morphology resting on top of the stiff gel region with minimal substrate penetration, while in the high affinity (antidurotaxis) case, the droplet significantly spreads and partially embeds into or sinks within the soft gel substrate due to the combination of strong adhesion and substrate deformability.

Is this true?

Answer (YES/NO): YES